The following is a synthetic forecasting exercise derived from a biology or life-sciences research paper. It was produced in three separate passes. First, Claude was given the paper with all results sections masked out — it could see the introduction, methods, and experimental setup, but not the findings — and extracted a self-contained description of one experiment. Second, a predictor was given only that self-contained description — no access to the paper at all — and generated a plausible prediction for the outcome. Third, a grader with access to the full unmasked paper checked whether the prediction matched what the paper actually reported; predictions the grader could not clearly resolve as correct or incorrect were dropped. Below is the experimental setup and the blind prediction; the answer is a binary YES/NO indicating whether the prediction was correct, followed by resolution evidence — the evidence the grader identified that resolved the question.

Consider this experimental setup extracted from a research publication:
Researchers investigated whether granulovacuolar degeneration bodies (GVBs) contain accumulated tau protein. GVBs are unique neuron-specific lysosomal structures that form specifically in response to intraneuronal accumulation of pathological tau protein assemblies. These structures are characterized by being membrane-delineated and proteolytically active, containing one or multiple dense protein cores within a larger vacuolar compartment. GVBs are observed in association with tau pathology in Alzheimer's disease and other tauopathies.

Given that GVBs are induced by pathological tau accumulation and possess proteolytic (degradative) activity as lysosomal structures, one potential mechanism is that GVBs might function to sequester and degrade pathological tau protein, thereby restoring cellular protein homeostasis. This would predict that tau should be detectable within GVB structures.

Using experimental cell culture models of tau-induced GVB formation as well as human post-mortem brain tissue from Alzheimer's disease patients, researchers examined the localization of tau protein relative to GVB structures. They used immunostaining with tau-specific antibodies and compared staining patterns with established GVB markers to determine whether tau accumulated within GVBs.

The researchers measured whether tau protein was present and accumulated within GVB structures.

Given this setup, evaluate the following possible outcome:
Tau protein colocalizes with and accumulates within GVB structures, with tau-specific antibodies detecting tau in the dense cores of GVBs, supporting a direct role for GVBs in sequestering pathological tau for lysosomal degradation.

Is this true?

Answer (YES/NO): NO